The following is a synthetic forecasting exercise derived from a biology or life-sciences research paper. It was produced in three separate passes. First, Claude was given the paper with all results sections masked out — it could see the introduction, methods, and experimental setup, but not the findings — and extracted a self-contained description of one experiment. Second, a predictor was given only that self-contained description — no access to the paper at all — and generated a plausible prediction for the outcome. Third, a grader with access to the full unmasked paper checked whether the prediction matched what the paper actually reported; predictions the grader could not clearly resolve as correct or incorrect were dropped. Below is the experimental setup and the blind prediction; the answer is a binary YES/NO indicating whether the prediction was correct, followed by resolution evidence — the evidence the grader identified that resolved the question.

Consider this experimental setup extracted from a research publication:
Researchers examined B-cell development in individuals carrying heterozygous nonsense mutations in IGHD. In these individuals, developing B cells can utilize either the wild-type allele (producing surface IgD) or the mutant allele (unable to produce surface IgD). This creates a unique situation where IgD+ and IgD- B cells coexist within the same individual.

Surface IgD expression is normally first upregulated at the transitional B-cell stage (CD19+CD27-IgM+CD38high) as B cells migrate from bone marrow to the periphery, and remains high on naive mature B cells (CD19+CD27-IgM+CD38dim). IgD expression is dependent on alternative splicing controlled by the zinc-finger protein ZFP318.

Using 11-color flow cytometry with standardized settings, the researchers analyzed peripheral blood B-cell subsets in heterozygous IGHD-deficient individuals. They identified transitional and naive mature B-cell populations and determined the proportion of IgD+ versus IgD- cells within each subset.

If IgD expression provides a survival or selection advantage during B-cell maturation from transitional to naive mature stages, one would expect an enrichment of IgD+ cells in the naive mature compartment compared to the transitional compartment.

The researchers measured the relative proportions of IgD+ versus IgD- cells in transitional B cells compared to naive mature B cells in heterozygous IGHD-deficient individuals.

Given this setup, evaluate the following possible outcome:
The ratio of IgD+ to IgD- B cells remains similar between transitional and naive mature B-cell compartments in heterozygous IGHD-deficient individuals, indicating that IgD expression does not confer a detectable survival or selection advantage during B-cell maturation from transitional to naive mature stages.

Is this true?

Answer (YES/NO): YES